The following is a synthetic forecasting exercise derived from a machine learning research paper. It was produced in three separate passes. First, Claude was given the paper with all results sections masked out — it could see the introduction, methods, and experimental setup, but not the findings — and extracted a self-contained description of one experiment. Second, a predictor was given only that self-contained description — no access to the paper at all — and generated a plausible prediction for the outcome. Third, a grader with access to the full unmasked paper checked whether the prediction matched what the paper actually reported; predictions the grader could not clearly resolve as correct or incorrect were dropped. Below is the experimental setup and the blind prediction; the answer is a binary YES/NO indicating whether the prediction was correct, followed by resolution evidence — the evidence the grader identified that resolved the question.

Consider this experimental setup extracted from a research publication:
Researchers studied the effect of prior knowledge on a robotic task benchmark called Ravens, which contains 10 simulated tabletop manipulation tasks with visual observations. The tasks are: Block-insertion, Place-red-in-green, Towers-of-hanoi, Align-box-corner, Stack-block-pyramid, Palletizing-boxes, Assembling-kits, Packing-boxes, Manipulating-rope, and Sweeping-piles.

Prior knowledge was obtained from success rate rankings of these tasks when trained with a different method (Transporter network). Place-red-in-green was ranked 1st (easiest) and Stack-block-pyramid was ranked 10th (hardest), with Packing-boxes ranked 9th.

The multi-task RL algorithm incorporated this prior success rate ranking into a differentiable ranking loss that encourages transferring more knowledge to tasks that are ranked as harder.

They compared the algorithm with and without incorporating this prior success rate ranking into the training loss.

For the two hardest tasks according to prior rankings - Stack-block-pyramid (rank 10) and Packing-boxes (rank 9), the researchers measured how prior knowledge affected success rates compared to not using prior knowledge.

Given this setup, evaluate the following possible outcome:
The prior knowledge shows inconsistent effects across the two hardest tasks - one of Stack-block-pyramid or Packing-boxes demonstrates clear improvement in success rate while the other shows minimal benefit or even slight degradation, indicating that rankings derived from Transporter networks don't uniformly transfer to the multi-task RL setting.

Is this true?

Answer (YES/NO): NO